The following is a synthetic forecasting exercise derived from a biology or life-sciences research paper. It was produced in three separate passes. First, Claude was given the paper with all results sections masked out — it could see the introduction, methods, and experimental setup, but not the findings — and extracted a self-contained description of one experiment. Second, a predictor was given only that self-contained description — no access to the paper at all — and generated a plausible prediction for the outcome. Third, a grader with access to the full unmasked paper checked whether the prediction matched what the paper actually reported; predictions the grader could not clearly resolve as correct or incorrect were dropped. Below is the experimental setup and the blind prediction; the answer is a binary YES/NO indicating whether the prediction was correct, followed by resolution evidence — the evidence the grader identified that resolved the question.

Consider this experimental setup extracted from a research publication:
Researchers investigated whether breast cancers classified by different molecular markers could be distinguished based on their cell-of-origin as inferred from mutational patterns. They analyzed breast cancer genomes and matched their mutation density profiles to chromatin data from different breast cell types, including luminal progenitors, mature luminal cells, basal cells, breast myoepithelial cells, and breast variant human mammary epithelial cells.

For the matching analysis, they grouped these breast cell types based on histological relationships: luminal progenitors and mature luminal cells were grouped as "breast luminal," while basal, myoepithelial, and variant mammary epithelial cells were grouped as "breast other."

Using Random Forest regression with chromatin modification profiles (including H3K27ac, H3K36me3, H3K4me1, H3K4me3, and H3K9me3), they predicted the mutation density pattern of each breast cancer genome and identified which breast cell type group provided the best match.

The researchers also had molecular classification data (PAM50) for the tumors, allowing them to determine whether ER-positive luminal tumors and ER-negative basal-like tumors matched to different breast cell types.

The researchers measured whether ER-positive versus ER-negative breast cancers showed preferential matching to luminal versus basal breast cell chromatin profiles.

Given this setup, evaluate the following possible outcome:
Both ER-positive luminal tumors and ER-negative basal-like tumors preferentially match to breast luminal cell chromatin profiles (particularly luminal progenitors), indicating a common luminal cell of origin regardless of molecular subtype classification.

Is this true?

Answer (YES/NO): NO